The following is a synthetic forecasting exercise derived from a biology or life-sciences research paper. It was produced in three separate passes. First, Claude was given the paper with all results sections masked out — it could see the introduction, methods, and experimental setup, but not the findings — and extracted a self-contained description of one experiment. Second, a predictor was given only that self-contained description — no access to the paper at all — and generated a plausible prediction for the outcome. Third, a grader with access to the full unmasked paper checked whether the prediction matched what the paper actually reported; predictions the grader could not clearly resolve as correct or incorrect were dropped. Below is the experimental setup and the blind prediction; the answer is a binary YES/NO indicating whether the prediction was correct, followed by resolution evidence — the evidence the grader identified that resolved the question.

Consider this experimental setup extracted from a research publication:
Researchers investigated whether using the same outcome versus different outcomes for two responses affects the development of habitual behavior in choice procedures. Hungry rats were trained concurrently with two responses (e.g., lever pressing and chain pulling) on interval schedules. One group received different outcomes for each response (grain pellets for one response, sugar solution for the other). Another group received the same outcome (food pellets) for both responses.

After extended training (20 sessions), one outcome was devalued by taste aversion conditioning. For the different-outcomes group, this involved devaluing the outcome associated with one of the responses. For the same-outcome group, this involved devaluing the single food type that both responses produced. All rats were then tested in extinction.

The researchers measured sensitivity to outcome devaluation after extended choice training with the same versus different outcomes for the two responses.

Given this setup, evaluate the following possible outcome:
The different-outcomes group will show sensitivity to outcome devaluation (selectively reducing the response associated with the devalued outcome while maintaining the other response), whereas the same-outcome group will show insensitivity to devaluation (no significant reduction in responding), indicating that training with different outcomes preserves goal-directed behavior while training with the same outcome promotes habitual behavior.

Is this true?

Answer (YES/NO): YES